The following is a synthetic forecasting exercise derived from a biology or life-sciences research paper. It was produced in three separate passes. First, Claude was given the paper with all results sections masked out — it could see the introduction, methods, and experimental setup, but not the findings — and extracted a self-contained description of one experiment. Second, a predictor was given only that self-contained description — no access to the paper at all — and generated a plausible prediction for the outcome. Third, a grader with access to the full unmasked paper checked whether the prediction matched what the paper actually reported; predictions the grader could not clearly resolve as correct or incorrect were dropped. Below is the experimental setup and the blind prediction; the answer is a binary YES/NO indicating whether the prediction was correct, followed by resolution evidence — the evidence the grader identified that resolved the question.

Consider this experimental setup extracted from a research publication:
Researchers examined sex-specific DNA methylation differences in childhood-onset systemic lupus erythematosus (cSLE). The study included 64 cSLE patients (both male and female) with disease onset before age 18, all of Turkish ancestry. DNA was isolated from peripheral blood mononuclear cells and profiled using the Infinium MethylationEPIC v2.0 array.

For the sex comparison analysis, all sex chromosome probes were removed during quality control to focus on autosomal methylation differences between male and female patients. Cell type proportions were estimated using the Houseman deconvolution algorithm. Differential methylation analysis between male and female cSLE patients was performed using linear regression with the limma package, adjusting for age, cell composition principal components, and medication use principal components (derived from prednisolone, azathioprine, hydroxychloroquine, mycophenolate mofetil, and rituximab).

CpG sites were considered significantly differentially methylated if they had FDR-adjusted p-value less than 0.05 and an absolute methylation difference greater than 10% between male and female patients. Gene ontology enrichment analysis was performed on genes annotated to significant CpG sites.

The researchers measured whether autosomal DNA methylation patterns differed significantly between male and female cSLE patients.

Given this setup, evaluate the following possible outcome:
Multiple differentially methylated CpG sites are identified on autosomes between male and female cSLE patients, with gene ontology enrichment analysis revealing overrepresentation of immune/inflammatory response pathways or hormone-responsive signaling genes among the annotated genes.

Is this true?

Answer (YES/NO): YES